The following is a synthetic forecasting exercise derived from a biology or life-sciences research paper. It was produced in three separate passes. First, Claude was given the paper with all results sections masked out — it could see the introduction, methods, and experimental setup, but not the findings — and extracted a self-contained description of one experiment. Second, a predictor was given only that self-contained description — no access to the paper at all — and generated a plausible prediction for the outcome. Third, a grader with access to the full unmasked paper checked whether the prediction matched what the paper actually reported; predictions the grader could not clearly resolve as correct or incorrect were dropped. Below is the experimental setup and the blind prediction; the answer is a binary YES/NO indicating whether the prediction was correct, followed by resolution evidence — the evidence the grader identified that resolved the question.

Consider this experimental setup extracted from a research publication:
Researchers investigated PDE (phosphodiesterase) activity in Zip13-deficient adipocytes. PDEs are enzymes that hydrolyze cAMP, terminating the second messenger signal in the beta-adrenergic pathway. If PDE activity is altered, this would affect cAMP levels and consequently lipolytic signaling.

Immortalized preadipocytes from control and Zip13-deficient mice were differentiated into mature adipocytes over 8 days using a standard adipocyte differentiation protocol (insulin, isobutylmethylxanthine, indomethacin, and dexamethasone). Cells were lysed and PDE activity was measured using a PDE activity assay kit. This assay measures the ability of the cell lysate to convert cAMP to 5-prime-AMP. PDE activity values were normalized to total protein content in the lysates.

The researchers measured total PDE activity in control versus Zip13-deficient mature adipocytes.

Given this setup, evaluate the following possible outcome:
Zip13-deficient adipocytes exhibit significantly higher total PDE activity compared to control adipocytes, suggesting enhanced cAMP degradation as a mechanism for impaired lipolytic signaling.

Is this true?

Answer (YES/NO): NO